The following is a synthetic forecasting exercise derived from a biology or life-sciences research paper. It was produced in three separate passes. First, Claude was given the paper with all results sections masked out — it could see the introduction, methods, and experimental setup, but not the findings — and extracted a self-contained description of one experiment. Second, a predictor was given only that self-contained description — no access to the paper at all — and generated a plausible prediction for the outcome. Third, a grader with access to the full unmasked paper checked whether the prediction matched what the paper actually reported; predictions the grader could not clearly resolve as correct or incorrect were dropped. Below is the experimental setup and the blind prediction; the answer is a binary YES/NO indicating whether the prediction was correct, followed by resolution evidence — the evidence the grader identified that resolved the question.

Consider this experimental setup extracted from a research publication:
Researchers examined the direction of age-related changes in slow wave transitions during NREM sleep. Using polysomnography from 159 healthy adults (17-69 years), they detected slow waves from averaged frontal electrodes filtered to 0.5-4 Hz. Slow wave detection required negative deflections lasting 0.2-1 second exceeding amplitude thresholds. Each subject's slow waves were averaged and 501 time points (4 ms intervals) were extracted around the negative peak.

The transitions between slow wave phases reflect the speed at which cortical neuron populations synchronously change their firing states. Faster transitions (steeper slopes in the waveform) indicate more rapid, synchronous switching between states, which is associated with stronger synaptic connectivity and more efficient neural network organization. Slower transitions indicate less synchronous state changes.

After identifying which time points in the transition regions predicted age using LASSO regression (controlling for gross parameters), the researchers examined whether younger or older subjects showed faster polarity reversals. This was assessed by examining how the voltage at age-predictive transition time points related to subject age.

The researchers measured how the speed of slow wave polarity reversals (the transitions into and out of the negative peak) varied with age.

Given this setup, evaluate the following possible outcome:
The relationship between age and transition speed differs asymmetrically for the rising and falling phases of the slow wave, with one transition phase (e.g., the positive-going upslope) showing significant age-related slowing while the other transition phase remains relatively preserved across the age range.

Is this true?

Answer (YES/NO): NO